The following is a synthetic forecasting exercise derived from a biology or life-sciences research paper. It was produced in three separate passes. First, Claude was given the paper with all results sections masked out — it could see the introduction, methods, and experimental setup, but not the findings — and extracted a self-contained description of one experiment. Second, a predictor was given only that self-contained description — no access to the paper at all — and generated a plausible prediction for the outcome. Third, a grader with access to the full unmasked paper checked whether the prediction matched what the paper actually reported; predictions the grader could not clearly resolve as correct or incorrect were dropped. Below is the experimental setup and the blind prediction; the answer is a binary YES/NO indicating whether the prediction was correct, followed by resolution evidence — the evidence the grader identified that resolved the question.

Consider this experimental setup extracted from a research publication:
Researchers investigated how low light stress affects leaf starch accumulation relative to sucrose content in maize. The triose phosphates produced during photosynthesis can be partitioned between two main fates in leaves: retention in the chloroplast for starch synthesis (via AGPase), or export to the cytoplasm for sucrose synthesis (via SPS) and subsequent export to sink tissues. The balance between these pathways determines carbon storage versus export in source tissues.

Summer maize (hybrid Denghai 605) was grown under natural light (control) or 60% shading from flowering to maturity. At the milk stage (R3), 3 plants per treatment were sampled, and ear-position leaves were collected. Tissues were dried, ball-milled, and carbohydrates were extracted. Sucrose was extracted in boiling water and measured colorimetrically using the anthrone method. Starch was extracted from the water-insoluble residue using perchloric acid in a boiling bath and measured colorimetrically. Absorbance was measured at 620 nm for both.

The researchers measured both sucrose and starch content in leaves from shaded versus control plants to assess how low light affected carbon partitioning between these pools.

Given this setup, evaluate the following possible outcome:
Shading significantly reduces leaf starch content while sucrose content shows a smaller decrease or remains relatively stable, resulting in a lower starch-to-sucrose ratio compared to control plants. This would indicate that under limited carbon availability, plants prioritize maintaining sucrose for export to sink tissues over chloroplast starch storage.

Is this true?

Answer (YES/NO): NO